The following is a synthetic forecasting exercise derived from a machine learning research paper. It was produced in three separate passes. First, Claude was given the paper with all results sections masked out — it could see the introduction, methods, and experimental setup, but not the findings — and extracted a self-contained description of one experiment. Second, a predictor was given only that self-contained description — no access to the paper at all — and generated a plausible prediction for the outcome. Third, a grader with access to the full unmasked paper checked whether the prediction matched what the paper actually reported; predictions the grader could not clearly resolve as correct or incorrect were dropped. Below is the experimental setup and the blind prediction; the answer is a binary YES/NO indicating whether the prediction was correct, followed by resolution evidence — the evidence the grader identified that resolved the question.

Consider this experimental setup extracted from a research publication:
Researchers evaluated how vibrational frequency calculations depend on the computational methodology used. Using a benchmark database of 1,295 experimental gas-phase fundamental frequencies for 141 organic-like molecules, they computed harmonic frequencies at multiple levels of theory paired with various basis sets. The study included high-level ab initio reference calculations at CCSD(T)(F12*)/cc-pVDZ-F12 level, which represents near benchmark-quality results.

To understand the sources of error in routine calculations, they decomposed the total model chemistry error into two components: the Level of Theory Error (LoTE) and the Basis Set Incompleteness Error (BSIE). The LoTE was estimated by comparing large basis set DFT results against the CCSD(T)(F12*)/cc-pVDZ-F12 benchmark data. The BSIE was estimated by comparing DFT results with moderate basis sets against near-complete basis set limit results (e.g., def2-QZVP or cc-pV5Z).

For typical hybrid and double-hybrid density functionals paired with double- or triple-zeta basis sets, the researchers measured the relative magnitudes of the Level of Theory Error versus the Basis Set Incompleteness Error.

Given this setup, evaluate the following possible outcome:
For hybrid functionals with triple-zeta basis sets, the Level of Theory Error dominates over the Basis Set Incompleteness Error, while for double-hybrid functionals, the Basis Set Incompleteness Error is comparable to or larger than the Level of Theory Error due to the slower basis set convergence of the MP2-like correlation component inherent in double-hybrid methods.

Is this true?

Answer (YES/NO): NO